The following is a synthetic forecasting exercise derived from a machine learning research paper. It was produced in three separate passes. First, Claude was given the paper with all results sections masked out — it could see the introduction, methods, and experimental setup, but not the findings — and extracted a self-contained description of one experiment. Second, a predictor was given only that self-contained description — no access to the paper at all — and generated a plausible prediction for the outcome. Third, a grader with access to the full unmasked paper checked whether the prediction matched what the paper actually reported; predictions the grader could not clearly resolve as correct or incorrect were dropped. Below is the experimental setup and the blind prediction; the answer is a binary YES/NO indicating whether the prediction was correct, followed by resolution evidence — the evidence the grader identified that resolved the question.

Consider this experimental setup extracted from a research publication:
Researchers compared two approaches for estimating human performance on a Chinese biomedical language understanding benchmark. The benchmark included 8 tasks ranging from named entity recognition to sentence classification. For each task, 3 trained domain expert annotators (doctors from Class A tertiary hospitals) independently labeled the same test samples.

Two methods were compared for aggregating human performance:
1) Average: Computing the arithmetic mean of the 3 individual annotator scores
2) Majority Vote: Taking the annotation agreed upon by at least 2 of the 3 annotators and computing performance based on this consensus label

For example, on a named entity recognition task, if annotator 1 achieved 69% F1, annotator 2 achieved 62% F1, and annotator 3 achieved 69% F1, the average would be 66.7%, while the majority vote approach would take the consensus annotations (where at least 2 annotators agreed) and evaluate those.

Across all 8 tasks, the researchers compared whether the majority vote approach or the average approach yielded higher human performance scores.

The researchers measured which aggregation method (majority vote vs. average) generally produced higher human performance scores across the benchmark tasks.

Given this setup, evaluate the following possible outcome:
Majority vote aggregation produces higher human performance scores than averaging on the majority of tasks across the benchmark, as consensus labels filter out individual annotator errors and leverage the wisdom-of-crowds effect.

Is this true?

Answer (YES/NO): YES